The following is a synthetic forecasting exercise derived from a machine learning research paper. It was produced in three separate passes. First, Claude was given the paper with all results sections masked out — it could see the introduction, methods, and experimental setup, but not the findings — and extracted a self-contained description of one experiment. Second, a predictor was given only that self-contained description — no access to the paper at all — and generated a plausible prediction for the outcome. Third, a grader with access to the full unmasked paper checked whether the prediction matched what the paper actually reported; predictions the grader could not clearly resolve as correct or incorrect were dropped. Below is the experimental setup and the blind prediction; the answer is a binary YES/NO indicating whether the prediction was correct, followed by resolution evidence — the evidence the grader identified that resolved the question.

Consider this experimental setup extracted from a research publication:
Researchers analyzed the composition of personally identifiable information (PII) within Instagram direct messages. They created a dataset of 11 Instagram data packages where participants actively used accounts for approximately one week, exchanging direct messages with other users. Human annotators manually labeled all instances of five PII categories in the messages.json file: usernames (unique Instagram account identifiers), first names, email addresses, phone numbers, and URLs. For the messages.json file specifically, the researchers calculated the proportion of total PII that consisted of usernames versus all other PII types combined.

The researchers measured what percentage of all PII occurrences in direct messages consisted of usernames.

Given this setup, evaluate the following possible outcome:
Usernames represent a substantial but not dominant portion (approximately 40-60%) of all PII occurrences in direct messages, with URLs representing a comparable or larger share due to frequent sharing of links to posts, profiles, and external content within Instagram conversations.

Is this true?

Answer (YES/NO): NO